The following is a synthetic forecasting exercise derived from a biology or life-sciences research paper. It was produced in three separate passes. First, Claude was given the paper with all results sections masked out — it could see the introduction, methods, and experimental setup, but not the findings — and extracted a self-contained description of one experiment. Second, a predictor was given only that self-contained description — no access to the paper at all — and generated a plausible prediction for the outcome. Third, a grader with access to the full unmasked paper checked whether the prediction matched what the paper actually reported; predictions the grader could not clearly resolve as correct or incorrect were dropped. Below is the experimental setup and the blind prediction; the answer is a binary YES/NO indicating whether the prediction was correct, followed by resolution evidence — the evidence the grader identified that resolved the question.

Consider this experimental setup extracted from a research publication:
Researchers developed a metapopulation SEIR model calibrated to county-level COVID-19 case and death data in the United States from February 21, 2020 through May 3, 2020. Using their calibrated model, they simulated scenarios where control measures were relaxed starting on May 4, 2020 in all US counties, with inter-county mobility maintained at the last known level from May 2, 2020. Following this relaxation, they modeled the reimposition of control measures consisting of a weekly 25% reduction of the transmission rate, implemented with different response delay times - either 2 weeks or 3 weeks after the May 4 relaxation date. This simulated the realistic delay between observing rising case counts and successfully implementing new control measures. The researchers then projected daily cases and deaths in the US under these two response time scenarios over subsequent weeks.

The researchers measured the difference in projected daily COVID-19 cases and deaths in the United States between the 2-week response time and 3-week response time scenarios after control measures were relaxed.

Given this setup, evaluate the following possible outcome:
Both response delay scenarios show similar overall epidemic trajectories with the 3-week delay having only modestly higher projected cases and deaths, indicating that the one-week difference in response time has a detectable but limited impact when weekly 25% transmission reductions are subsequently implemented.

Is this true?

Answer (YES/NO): NO